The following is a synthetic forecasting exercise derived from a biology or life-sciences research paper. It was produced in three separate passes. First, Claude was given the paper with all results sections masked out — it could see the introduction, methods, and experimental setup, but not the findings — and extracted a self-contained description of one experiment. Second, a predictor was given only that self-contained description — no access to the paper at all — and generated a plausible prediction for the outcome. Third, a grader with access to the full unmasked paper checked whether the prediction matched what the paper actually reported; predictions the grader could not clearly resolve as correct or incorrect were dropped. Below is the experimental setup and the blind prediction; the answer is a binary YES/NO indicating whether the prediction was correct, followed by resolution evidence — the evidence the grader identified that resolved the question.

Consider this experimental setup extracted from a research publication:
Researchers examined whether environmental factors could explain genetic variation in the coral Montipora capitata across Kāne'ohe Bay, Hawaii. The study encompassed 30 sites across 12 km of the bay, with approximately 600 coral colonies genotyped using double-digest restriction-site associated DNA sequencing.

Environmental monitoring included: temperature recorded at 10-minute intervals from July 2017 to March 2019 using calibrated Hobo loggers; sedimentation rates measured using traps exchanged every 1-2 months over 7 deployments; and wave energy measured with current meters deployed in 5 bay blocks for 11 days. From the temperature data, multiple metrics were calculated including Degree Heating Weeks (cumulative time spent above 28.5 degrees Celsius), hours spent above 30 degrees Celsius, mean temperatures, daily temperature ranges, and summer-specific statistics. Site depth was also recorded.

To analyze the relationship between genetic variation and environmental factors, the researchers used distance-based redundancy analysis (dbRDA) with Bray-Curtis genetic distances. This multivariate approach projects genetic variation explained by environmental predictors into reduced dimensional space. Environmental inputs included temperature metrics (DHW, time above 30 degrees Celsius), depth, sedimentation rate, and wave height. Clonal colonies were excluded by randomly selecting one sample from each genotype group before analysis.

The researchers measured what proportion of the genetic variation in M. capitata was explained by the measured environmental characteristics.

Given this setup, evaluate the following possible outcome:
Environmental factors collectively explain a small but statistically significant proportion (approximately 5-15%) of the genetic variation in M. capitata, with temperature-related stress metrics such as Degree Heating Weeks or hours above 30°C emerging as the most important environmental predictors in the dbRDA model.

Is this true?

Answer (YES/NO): NO